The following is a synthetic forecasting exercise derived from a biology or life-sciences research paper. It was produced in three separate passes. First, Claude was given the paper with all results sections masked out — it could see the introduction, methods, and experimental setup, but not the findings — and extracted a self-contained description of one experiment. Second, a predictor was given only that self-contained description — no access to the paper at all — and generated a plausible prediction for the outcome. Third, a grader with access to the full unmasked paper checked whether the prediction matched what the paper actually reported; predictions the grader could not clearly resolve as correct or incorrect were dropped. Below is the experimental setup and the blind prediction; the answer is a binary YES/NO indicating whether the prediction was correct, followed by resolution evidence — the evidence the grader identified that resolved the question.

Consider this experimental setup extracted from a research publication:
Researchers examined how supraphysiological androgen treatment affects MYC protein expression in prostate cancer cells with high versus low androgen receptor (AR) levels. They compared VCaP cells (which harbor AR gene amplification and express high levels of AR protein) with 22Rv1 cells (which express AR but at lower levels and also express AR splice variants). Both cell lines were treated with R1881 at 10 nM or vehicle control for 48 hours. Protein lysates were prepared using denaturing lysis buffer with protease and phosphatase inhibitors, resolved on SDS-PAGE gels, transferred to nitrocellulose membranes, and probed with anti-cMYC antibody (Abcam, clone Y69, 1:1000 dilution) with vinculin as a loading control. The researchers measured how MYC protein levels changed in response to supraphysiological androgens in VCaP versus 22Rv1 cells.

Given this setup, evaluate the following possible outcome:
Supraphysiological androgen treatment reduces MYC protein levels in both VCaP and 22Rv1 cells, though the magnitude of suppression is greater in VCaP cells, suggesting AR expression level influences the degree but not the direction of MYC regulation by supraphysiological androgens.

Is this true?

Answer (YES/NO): NO